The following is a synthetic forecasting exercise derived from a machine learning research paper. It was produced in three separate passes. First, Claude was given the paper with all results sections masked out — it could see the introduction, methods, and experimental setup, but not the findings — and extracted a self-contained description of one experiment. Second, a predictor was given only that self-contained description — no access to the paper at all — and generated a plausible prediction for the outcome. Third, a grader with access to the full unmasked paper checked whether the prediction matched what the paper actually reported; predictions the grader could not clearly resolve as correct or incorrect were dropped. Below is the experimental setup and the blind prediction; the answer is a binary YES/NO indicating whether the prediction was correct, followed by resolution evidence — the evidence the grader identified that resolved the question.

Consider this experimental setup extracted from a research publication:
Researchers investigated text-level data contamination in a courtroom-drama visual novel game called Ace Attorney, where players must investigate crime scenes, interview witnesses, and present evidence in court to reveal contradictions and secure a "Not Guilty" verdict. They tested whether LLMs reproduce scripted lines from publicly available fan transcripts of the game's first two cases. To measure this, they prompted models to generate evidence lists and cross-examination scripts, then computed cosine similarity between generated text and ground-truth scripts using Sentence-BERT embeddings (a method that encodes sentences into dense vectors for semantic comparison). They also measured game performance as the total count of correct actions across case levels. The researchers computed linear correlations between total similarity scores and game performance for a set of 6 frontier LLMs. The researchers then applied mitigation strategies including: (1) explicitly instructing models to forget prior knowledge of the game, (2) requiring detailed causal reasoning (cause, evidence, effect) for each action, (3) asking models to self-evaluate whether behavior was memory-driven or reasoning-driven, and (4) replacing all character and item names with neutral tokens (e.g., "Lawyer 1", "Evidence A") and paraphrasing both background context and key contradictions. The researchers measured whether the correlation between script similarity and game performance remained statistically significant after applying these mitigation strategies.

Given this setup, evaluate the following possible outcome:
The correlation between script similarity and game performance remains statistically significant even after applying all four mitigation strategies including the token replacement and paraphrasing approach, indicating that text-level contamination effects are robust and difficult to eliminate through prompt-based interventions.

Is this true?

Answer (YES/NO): NO